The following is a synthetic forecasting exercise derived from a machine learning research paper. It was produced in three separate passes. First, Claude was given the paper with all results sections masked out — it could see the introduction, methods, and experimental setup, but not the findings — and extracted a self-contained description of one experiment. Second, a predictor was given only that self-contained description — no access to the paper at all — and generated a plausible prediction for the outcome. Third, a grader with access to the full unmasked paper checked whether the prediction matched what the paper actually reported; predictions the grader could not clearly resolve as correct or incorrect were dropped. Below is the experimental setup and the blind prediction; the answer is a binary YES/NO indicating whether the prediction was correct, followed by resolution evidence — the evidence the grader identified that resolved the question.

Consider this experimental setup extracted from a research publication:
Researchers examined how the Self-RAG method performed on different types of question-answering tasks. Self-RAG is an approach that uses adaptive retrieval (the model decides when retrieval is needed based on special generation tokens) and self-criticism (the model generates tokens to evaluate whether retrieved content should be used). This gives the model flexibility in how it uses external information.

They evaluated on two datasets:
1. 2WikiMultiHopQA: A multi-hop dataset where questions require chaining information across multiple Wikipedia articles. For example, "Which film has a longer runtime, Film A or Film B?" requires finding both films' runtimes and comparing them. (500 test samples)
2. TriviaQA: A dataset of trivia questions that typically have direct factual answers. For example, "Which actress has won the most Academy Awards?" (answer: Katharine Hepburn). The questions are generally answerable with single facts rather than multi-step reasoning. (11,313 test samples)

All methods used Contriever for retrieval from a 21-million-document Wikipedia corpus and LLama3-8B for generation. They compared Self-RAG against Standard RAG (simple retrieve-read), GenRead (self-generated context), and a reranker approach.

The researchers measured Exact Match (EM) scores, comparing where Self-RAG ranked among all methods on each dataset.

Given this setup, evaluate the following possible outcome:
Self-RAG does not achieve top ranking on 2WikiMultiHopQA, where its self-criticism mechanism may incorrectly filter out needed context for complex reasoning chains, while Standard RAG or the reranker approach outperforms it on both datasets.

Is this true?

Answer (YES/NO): NO